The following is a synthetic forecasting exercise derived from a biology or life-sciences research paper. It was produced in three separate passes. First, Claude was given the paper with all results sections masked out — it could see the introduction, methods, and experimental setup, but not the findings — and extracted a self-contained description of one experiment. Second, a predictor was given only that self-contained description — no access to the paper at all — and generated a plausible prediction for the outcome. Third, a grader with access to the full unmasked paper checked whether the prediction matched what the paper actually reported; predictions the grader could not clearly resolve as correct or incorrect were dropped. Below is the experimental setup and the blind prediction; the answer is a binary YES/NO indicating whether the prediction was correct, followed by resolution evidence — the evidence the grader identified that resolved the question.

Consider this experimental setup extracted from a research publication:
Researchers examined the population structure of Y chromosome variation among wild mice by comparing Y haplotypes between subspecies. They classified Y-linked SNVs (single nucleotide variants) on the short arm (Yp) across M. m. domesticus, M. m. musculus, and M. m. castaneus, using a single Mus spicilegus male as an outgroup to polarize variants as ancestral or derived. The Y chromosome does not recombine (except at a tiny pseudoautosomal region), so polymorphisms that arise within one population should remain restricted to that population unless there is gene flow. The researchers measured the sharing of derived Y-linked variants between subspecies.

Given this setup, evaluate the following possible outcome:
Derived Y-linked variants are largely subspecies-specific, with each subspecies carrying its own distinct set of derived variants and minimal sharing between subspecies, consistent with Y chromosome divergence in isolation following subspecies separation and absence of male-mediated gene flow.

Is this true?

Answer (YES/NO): YES